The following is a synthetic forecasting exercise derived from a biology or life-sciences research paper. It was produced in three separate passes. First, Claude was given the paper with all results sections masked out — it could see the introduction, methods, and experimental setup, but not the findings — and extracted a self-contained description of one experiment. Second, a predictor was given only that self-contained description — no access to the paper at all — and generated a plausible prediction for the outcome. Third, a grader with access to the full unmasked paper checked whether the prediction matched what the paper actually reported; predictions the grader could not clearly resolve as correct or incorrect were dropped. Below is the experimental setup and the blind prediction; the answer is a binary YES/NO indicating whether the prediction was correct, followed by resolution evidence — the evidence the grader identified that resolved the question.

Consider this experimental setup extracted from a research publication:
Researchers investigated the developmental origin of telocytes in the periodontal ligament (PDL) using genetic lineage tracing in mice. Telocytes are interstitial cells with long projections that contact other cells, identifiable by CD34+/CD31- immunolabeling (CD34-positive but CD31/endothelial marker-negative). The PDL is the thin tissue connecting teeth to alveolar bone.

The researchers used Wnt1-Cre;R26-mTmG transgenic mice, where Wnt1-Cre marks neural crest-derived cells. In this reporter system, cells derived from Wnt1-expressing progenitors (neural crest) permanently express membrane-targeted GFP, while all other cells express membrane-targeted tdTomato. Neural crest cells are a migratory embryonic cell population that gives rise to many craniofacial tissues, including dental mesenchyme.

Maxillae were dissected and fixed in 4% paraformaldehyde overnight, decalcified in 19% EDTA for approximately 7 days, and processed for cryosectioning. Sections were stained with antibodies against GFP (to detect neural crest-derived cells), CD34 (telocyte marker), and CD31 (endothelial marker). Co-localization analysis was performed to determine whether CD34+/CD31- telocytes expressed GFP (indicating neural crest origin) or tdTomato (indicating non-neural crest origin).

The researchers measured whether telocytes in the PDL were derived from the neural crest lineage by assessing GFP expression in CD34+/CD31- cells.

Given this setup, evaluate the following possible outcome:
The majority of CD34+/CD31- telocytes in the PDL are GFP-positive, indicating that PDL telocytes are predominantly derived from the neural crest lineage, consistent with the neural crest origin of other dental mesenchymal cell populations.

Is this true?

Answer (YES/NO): YES